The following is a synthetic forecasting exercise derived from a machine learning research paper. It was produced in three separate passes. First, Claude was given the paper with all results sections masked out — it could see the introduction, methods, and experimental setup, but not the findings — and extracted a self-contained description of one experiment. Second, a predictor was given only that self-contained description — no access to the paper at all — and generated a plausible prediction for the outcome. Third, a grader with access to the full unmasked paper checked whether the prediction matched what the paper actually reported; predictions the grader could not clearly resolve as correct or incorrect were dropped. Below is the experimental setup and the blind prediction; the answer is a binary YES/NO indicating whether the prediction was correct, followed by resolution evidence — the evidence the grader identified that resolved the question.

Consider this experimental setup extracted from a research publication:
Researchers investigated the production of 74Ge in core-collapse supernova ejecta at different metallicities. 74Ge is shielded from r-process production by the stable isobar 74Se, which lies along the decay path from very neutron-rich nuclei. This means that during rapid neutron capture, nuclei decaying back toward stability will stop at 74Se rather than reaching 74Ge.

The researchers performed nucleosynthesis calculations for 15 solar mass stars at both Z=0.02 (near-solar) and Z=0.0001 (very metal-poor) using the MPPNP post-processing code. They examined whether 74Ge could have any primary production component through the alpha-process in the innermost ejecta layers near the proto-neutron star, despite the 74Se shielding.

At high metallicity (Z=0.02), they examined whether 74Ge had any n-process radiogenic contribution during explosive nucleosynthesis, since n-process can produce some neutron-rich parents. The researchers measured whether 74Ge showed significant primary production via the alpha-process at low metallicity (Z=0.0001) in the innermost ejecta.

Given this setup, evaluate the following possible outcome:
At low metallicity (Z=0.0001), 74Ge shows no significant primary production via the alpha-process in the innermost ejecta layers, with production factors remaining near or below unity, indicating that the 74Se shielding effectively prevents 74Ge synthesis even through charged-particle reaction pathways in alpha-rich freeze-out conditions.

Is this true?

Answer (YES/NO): YES